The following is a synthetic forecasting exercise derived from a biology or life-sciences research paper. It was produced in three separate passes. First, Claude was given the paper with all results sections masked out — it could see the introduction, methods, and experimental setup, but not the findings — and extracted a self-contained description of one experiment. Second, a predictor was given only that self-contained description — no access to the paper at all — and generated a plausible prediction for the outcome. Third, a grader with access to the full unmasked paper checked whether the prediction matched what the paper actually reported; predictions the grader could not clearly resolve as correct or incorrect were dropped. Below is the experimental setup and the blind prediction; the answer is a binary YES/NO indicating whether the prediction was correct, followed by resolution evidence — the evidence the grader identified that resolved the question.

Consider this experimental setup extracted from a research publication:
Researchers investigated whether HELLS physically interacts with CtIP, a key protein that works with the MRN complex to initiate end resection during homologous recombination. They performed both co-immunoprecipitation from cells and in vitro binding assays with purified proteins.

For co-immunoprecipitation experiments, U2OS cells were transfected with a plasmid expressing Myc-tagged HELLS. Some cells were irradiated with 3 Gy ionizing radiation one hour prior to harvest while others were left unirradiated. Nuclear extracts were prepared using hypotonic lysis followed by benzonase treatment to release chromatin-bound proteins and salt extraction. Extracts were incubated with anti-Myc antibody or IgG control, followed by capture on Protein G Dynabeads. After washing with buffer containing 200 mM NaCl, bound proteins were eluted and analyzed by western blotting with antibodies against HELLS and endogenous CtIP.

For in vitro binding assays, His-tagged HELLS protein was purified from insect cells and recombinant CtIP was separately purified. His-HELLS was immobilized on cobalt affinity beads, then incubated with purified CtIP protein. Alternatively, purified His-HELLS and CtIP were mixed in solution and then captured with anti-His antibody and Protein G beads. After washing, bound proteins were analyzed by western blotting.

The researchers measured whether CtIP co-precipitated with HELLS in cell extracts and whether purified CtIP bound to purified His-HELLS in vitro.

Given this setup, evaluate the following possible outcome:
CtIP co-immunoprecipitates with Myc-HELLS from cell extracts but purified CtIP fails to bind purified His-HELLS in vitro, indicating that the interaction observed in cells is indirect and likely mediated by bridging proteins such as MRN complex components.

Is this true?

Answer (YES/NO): NO